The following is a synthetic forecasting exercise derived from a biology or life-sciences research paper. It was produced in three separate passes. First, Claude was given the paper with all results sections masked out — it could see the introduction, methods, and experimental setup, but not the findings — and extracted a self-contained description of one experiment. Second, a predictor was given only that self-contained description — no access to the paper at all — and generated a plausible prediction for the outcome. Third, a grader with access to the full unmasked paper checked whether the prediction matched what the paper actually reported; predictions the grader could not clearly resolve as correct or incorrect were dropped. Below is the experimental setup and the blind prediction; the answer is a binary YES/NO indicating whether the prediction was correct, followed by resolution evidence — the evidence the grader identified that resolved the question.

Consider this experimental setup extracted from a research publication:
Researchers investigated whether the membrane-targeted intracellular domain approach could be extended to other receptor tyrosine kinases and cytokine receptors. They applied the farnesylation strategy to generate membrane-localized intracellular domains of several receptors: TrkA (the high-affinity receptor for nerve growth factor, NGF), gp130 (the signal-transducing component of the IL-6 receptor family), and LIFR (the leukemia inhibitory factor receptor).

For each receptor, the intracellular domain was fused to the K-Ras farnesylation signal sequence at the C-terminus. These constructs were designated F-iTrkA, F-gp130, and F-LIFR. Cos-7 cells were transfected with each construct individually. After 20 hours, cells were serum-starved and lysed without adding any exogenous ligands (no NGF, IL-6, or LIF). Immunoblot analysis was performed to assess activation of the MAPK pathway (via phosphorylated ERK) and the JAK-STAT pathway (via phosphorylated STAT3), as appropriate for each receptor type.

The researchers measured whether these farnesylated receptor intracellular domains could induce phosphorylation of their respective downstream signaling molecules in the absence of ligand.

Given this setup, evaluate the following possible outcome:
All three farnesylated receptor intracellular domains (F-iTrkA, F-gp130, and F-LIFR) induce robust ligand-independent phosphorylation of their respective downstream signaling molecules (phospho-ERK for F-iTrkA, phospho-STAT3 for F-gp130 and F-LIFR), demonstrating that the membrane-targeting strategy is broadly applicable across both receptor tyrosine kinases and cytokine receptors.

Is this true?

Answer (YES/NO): NO